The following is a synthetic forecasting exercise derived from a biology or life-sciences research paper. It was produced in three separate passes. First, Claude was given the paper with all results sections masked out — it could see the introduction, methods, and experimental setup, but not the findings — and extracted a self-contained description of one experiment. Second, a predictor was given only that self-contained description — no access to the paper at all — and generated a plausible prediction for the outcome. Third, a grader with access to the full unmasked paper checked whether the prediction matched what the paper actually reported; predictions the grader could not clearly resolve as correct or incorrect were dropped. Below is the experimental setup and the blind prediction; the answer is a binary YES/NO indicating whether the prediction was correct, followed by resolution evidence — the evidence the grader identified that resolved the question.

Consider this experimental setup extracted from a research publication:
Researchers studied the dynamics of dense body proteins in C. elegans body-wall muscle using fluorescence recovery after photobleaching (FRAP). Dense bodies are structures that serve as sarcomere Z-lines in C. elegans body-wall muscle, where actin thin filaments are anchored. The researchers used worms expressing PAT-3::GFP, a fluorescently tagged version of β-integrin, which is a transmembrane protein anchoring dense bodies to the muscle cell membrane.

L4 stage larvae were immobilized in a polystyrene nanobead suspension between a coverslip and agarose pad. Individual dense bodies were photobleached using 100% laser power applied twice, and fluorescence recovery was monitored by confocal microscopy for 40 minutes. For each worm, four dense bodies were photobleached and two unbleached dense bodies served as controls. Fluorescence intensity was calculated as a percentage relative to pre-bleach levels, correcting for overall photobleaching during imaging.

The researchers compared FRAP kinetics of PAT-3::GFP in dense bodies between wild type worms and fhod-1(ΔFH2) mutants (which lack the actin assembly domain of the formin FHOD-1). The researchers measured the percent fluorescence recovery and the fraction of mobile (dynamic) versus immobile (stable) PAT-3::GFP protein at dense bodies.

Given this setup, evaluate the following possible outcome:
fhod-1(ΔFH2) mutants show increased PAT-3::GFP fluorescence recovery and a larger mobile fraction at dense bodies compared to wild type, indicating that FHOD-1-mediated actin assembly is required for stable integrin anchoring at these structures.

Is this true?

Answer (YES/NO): NO